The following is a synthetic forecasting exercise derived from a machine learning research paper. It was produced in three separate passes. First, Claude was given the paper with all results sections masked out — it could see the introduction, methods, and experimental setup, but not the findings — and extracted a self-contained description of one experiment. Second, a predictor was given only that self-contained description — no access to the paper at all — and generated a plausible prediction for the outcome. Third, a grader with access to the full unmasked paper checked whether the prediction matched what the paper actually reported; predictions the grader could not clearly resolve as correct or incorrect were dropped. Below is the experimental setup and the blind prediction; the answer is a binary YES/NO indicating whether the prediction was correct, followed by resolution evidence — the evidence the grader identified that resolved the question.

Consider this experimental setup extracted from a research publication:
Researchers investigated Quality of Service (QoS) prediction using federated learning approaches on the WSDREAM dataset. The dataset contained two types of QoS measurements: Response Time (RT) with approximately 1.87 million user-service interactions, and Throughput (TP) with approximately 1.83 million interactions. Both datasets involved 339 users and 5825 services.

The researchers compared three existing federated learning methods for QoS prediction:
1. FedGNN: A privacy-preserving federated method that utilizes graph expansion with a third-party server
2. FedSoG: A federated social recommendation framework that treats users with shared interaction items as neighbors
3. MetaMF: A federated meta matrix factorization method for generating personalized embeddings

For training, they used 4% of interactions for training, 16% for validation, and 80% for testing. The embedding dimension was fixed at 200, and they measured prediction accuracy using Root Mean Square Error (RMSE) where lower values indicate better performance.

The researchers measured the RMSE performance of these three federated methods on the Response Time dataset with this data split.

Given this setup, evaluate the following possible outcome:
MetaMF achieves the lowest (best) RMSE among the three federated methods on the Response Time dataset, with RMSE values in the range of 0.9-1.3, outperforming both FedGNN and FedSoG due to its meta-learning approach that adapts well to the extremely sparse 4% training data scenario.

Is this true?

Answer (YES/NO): NO